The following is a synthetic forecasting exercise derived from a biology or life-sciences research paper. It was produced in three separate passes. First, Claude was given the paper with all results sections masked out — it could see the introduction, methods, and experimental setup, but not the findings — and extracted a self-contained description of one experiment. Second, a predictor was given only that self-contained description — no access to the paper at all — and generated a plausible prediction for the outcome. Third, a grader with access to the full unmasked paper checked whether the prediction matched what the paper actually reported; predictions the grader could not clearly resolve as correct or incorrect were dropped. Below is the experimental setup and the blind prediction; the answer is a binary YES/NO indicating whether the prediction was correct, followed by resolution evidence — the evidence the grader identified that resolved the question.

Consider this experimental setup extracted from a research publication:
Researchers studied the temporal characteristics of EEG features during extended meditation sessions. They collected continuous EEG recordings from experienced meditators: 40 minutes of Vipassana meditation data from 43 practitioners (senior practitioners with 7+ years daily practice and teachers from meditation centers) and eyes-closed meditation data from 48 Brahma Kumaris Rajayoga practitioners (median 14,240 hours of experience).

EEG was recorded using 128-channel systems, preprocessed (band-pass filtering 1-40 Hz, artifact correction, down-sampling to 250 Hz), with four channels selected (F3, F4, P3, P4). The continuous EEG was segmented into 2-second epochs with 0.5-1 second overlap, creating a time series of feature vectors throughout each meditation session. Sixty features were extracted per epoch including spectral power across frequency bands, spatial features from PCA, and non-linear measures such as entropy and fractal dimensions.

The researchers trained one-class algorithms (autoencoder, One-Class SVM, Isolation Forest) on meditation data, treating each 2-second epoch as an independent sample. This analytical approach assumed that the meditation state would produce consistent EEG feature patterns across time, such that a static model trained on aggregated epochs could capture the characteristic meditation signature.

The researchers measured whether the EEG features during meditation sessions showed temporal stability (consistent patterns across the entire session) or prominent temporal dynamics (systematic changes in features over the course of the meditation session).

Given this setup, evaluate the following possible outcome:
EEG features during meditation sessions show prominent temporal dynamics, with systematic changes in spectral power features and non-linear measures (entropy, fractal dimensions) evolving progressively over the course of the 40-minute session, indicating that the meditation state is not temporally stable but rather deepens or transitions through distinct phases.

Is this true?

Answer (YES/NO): NO